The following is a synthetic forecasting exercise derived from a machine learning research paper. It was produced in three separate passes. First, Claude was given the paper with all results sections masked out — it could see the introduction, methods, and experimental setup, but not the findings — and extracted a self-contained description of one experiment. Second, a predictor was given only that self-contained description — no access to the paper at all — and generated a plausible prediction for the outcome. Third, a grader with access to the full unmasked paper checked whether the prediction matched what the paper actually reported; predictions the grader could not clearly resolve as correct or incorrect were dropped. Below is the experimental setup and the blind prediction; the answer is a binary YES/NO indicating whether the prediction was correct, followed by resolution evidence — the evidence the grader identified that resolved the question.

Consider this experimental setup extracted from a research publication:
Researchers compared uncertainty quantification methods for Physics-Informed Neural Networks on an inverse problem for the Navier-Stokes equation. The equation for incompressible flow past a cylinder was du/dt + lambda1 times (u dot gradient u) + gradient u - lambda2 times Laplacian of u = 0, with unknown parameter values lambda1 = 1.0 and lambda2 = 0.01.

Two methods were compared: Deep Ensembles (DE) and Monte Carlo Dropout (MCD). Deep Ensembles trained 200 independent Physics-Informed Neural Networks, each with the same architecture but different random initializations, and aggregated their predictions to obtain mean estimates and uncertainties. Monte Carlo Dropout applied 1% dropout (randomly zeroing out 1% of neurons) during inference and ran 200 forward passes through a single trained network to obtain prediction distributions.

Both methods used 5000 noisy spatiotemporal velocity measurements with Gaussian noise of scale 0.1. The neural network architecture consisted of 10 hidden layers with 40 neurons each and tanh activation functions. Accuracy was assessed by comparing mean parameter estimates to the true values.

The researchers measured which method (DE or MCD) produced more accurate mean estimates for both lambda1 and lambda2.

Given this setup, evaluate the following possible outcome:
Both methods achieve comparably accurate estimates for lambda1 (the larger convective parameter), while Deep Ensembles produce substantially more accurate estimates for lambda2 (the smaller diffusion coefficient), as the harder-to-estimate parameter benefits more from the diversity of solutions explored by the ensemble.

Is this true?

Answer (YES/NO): NO